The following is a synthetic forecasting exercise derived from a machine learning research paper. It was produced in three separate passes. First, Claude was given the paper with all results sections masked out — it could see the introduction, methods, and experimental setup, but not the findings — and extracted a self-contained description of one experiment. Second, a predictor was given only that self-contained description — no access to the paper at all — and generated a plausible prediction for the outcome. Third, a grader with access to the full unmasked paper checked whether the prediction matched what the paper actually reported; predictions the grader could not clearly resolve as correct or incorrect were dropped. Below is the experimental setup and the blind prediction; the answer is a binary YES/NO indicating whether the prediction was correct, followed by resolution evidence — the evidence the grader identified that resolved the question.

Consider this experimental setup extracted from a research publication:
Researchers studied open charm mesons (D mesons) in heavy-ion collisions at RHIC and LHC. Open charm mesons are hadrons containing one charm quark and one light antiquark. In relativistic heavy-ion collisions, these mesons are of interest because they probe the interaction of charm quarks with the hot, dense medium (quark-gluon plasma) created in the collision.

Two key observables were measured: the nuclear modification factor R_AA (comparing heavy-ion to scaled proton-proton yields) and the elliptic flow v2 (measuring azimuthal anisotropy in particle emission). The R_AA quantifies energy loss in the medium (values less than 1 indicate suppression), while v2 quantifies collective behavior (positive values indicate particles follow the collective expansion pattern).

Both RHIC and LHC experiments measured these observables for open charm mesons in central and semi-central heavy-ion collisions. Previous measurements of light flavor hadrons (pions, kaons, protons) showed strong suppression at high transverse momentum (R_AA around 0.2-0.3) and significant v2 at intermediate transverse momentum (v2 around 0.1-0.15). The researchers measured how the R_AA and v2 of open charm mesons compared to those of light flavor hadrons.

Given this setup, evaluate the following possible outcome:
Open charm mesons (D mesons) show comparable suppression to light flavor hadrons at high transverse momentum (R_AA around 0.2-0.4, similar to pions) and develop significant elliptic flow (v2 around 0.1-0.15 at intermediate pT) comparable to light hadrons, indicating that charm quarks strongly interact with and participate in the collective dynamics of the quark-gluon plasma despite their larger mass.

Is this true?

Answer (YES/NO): YES